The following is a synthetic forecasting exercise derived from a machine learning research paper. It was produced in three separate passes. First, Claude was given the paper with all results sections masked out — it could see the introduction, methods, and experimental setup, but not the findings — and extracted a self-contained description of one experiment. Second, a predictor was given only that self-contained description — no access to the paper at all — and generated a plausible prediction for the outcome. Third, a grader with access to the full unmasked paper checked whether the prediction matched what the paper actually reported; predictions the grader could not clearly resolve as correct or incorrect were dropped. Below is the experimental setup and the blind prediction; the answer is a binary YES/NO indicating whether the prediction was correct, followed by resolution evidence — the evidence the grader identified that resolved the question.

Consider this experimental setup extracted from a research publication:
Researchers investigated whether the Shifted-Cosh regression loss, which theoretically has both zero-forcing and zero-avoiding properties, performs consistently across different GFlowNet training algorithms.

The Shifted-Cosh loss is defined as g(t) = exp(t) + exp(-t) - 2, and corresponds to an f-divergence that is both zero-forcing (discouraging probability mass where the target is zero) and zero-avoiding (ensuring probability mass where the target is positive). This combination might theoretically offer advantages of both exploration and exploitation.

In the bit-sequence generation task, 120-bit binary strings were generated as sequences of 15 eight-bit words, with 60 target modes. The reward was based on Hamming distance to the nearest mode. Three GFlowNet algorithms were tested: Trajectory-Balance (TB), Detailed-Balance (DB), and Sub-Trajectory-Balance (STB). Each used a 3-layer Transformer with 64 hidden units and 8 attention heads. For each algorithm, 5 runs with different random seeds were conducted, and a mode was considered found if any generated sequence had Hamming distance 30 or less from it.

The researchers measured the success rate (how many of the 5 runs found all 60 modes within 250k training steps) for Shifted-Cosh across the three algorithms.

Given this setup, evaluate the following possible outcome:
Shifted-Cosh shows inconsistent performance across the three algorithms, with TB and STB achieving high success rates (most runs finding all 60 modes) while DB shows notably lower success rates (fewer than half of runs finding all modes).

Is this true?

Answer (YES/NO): YES